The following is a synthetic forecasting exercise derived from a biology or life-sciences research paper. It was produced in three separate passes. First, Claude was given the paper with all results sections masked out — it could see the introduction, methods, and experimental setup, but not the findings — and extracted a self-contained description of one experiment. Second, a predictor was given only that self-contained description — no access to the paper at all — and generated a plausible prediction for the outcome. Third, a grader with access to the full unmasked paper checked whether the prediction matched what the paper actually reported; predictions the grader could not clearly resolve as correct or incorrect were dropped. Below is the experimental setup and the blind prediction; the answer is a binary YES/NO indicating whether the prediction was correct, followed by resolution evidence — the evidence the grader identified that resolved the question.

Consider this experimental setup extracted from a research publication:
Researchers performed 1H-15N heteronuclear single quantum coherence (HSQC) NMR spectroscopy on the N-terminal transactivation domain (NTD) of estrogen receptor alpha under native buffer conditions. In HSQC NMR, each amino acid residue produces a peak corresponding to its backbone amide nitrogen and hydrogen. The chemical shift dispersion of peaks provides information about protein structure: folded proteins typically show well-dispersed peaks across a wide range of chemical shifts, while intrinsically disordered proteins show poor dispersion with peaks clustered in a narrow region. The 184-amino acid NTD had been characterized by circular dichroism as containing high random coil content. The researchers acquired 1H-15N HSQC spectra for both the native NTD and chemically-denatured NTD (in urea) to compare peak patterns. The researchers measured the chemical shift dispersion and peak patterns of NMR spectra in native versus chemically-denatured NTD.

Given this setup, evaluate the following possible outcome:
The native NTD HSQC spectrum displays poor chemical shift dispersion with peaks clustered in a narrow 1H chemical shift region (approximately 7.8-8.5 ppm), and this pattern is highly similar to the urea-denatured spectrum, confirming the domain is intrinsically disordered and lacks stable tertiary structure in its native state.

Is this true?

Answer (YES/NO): NO